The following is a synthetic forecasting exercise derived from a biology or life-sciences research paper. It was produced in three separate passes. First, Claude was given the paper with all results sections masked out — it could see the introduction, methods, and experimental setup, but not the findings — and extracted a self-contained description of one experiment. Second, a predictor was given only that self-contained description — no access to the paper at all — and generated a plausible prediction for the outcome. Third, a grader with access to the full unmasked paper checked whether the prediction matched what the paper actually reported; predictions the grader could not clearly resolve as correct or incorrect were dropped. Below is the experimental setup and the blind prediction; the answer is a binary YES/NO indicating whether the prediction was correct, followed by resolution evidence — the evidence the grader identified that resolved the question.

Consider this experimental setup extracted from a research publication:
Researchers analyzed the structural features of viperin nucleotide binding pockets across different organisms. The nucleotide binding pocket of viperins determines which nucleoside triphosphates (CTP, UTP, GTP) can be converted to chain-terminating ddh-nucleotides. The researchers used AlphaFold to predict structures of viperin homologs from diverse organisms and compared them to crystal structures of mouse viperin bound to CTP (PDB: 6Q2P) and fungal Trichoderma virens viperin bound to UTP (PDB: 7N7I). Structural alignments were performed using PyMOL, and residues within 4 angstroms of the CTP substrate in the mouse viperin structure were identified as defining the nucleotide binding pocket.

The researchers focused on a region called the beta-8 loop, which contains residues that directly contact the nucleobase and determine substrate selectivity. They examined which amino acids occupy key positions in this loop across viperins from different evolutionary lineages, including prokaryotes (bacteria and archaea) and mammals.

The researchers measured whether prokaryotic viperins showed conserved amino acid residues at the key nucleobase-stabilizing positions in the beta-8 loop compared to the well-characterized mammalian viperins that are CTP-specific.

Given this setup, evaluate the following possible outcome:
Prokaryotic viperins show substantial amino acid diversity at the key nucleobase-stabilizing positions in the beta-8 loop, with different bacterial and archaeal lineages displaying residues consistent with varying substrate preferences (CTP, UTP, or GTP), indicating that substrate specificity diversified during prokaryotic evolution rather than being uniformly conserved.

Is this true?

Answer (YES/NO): NO